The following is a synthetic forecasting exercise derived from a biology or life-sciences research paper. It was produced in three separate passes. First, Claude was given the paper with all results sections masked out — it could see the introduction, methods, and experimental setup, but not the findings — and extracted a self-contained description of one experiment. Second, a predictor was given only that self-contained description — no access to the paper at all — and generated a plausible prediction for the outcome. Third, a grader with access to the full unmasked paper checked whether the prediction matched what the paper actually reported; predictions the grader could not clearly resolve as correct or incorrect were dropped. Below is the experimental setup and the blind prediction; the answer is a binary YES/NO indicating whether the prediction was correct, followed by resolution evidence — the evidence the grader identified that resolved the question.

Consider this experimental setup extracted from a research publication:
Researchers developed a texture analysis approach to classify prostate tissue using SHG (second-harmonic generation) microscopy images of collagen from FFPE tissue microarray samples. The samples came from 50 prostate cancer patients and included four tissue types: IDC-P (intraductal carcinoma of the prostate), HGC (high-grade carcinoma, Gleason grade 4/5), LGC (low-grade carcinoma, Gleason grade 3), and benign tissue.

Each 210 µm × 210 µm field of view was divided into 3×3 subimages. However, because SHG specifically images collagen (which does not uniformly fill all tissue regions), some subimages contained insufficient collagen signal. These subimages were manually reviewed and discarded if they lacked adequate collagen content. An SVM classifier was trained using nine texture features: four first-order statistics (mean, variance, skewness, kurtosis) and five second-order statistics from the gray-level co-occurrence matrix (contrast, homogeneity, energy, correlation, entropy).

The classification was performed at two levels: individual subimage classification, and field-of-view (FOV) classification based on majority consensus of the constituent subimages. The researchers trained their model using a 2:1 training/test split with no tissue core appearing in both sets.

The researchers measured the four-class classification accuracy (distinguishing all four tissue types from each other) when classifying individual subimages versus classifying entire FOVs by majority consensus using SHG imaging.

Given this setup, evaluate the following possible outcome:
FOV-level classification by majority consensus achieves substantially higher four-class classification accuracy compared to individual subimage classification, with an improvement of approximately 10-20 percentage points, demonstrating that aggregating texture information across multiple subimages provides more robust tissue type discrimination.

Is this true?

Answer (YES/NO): NO